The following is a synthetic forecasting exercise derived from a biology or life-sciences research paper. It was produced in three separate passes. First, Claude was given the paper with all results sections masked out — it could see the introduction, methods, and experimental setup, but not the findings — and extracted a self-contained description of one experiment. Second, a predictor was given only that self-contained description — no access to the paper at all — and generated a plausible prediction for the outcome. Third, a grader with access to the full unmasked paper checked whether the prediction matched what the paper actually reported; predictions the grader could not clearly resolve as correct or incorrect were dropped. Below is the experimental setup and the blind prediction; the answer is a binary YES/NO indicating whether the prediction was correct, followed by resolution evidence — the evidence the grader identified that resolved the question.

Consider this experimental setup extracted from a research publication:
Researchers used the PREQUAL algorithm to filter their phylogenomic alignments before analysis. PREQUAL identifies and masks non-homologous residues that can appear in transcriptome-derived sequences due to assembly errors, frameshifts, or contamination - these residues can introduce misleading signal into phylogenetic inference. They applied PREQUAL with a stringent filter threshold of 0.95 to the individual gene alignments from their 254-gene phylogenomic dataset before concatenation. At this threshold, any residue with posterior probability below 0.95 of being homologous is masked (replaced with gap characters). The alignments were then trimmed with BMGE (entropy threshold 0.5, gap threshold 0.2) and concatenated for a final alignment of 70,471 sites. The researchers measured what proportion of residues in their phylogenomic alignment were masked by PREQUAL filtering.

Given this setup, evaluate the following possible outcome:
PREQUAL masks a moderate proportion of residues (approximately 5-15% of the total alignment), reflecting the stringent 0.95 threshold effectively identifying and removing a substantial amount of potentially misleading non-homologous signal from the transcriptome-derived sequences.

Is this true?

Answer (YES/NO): NO